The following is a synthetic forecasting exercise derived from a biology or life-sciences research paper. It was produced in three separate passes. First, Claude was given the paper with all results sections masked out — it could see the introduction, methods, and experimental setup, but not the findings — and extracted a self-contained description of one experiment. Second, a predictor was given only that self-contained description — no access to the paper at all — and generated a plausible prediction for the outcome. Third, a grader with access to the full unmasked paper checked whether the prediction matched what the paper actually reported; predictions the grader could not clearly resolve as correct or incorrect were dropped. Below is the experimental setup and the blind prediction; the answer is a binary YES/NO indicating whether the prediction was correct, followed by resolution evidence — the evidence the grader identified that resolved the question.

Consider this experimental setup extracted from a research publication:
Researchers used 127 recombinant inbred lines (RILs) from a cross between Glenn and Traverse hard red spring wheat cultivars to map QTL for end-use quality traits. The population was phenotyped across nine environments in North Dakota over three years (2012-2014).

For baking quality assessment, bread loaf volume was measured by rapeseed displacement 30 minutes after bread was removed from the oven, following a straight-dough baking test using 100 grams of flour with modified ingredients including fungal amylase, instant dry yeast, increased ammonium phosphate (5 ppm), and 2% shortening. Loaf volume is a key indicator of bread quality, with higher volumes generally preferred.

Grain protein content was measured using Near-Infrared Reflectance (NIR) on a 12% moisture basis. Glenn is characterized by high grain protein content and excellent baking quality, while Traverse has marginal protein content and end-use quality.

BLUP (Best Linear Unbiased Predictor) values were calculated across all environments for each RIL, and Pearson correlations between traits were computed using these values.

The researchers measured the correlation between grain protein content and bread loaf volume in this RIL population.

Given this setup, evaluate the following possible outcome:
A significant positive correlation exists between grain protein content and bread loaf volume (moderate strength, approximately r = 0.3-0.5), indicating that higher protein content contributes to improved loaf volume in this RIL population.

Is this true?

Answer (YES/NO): NO